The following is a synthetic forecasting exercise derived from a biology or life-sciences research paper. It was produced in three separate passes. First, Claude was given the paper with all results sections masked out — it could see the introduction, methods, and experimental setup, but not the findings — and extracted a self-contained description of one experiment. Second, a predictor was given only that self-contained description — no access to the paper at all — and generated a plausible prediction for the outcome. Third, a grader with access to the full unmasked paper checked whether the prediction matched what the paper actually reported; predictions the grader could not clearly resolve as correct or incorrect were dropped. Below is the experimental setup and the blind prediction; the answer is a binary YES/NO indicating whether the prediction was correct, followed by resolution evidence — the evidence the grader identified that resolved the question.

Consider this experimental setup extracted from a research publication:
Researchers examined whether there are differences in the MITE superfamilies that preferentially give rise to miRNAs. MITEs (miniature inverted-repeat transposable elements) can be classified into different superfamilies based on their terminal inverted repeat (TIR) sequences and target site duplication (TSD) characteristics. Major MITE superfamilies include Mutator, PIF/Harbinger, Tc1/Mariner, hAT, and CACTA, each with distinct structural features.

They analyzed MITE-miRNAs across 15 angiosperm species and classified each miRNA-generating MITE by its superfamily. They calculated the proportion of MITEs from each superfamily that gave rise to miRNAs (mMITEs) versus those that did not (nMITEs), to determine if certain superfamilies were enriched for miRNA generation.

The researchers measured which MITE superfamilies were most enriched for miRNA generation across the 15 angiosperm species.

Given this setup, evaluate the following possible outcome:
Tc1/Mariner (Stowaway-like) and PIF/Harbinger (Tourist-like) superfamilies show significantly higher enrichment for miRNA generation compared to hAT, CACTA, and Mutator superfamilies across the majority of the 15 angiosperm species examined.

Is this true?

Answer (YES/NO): NO